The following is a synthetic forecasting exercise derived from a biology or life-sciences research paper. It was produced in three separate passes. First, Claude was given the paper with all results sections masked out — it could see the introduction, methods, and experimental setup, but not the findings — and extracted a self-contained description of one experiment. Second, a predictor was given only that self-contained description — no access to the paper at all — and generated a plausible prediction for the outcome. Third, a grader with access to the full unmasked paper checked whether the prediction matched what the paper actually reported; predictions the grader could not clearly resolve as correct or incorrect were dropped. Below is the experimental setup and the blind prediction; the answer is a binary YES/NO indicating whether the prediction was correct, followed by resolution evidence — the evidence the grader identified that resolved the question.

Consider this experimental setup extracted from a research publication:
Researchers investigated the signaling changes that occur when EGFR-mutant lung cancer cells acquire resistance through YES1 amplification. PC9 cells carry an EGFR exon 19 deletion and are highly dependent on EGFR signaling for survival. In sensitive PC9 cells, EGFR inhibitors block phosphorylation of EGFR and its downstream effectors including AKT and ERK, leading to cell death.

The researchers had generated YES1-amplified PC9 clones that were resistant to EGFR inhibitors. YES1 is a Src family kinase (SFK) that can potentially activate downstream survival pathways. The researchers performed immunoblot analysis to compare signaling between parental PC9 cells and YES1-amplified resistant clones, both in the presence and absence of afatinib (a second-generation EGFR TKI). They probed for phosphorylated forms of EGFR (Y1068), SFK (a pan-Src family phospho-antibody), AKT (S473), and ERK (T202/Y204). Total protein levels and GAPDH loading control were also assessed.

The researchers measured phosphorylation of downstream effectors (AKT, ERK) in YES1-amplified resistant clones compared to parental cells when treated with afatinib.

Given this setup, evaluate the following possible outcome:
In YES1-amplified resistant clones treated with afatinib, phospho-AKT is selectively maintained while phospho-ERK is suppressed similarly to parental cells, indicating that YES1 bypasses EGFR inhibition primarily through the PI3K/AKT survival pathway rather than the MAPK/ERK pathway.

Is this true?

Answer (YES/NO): NO